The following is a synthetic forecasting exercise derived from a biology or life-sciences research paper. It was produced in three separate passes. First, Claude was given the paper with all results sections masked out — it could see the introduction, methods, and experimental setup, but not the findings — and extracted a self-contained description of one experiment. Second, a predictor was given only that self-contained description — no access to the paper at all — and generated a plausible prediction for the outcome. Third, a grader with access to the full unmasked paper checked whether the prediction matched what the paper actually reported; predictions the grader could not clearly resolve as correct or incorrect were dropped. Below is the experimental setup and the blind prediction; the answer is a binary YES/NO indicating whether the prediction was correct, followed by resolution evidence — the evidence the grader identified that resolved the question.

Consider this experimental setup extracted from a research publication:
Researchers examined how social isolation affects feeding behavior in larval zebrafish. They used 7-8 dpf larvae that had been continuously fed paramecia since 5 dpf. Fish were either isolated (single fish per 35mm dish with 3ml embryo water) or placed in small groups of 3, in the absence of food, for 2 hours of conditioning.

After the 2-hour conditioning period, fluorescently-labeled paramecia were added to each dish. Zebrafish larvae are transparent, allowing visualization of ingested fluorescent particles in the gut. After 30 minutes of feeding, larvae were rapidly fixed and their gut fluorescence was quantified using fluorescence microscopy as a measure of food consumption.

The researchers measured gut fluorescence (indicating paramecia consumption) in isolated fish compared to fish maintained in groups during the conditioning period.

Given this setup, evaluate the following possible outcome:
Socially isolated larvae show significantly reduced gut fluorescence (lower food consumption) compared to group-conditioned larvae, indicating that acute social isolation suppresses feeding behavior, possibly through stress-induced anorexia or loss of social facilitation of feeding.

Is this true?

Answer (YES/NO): YES